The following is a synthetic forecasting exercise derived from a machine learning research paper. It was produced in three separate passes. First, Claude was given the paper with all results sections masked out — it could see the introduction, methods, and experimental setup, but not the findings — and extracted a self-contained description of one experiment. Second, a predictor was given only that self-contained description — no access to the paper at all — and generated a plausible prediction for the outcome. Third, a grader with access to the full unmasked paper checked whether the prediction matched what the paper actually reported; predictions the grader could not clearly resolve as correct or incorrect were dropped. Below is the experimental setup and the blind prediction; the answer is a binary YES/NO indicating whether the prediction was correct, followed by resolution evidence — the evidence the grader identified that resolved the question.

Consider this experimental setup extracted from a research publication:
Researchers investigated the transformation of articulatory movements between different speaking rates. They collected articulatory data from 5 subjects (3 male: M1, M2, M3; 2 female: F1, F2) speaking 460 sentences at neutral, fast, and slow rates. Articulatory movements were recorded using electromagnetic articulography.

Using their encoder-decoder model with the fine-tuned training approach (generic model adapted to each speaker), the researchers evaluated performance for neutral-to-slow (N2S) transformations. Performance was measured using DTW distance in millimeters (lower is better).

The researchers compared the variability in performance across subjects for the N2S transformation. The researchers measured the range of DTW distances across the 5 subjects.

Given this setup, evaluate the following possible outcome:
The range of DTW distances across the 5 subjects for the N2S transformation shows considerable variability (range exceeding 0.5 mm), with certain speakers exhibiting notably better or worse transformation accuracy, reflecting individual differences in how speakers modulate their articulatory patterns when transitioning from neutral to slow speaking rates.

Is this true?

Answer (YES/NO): YES